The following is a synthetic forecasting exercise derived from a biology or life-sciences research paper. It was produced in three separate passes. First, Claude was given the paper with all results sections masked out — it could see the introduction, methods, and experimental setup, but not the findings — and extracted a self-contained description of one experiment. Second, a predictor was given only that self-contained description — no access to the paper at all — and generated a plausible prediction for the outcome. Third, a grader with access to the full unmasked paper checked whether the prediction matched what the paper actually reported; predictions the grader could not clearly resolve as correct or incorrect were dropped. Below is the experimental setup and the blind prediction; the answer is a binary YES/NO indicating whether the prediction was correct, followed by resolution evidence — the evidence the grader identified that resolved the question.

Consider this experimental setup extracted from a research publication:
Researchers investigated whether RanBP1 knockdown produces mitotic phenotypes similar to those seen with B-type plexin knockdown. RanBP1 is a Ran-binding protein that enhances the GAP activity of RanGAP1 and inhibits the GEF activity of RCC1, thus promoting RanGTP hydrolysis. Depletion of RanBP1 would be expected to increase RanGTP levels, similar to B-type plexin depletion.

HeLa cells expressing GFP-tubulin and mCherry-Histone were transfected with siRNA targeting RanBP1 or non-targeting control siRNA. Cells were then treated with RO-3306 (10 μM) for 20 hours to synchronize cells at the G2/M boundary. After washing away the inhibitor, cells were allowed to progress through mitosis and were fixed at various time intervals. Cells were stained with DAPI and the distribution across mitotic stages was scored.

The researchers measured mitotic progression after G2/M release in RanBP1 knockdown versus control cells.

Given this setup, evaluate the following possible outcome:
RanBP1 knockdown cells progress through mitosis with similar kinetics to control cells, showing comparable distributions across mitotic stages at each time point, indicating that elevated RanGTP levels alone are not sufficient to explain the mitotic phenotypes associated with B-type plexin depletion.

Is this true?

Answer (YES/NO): NO